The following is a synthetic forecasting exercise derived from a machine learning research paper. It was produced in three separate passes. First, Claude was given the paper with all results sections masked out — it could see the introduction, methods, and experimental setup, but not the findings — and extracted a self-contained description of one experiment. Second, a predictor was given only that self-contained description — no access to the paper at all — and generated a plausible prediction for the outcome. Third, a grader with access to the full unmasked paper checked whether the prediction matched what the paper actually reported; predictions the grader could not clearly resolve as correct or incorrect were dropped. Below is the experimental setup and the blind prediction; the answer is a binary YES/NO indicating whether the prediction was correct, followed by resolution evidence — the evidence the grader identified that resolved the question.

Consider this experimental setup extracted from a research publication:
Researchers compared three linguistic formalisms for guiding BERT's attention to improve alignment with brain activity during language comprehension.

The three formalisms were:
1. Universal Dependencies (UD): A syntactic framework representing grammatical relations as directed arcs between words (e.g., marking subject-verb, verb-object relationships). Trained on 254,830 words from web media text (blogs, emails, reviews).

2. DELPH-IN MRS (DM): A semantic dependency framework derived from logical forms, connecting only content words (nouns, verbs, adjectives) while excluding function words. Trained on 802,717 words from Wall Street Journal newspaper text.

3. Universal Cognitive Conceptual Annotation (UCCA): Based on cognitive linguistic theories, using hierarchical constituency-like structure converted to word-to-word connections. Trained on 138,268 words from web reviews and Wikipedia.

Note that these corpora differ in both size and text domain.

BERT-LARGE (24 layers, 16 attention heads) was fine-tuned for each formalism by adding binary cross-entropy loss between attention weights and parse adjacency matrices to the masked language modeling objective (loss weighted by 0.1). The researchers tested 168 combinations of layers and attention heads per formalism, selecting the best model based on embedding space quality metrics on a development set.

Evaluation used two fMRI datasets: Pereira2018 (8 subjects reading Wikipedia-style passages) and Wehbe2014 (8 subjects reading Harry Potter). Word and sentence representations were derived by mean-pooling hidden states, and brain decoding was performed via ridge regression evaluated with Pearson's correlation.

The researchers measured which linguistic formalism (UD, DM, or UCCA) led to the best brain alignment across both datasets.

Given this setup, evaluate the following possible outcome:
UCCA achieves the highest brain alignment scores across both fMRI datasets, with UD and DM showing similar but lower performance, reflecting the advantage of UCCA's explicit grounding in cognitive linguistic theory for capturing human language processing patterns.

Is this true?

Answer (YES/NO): NO